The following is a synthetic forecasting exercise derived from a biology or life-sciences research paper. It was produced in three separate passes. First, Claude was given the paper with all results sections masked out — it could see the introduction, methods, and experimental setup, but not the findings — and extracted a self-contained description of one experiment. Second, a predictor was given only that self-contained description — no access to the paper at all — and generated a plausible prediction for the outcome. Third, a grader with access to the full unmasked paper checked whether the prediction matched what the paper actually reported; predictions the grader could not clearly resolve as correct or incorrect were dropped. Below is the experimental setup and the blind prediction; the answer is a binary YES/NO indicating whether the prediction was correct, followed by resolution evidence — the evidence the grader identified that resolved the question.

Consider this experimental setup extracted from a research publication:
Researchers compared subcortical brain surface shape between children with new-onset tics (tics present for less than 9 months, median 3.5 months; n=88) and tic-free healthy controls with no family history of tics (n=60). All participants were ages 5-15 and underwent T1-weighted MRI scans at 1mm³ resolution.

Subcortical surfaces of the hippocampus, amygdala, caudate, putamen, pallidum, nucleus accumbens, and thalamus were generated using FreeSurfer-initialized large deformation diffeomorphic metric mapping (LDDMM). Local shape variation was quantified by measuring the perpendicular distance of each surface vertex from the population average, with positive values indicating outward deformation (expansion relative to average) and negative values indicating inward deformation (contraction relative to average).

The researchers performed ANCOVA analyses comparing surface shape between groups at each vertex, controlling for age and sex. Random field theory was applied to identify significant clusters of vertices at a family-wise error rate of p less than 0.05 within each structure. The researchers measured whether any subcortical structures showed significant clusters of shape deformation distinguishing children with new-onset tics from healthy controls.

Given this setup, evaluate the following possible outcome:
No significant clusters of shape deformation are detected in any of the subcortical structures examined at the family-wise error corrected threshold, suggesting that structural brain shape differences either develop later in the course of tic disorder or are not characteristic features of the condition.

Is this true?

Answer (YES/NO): NO